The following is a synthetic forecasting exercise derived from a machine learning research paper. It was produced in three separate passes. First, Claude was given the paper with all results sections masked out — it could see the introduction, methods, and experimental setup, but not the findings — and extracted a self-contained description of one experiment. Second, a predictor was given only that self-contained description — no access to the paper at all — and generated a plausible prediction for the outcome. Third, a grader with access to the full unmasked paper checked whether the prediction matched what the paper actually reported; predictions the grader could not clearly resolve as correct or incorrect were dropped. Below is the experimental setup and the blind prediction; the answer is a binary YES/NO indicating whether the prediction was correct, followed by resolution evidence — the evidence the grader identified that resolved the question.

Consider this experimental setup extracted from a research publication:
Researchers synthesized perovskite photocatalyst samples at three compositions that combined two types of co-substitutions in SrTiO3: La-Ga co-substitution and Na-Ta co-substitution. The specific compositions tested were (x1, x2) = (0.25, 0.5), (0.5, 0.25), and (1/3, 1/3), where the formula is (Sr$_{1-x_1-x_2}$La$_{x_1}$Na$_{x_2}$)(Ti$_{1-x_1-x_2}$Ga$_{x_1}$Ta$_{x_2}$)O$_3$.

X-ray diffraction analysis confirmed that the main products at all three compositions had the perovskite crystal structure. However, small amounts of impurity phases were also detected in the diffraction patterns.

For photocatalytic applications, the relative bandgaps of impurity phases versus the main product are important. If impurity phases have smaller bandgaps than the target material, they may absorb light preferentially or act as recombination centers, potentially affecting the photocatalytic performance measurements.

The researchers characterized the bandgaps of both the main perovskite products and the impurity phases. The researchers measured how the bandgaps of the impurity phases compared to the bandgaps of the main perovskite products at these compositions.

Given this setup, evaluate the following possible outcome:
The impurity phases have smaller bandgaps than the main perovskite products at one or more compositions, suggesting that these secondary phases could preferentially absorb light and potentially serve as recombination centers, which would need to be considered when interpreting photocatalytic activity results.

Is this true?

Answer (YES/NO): NO